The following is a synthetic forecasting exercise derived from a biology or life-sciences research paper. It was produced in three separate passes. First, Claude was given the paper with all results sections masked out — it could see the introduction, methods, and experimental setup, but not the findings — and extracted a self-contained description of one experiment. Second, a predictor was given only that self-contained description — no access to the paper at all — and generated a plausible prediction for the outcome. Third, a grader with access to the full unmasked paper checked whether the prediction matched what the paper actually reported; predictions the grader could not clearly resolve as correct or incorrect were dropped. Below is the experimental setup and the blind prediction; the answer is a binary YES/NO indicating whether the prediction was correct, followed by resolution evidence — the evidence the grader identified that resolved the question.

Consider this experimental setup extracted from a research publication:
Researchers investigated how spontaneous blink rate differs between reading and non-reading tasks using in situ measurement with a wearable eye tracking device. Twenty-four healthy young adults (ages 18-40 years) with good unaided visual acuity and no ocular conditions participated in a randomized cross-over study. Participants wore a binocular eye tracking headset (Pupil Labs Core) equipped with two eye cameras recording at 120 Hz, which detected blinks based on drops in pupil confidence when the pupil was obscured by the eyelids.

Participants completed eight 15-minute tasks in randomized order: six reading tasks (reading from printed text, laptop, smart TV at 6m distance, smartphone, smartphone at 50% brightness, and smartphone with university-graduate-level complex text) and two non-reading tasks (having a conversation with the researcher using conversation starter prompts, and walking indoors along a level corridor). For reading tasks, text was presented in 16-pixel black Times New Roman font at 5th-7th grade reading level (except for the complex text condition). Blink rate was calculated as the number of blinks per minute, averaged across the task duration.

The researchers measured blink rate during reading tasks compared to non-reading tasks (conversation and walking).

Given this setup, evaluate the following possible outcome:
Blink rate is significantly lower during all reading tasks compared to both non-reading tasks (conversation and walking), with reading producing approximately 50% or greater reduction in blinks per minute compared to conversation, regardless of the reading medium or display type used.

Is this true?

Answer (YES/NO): YES